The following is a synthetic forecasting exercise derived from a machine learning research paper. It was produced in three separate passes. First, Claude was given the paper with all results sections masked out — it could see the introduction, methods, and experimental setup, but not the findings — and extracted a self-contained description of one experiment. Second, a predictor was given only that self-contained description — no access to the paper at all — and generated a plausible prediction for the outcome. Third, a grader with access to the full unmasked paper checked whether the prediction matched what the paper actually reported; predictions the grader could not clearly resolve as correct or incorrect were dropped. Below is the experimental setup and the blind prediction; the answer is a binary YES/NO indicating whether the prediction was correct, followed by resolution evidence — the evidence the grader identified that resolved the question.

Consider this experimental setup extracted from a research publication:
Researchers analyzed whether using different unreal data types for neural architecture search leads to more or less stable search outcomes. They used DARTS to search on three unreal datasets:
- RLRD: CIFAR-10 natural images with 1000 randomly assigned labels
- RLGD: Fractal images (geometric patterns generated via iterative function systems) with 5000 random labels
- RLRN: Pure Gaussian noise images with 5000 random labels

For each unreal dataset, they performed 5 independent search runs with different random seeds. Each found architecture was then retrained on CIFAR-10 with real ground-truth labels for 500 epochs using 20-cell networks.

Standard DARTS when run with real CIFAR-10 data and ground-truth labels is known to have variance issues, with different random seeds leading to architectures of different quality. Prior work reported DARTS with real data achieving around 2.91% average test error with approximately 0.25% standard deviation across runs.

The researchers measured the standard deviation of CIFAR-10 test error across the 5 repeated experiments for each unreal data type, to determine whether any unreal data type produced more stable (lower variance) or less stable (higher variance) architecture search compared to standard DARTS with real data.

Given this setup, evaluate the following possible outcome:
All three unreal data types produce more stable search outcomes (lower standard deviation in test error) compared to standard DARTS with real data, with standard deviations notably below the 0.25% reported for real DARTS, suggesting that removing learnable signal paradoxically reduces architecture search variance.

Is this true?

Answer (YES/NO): YES